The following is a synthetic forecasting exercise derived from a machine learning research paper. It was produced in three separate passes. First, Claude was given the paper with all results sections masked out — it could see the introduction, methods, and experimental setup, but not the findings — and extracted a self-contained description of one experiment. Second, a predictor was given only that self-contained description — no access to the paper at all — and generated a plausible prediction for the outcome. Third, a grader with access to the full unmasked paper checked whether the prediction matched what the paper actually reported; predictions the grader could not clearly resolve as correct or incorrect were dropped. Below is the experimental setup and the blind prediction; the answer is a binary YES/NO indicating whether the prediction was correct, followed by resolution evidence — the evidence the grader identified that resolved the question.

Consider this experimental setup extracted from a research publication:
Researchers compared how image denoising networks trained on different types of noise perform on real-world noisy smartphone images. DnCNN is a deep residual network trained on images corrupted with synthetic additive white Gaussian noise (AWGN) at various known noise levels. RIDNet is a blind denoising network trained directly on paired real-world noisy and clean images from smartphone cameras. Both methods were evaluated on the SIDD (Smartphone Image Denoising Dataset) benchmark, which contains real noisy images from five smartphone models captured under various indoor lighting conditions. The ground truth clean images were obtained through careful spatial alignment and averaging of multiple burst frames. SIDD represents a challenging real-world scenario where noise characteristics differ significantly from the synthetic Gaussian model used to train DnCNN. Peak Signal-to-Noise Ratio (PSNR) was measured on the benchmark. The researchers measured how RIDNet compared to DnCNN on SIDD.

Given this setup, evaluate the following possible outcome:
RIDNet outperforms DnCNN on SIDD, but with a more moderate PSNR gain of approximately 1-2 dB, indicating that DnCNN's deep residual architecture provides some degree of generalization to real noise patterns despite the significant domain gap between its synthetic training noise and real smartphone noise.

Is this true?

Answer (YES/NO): NO